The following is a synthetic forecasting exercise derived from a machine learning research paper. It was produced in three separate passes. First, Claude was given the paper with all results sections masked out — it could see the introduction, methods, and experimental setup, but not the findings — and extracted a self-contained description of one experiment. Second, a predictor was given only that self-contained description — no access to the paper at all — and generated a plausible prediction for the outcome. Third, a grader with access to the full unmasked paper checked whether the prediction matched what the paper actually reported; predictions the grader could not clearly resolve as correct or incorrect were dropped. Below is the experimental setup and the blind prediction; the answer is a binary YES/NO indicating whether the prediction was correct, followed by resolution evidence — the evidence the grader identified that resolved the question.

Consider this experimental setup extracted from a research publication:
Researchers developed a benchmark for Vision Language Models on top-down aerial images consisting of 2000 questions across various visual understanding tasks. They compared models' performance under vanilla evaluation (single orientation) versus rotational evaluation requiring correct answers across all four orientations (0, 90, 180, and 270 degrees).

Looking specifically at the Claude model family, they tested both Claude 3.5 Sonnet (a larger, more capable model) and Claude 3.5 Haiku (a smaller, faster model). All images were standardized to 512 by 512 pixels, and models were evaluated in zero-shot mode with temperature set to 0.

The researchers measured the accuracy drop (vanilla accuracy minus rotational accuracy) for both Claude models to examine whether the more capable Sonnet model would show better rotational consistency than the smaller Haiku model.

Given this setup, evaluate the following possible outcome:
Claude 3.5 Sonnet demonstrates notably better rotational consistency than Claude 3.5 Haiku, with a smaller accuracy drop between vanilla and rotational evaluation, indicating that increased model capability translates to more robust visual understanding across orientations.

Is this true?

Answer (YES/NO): NO